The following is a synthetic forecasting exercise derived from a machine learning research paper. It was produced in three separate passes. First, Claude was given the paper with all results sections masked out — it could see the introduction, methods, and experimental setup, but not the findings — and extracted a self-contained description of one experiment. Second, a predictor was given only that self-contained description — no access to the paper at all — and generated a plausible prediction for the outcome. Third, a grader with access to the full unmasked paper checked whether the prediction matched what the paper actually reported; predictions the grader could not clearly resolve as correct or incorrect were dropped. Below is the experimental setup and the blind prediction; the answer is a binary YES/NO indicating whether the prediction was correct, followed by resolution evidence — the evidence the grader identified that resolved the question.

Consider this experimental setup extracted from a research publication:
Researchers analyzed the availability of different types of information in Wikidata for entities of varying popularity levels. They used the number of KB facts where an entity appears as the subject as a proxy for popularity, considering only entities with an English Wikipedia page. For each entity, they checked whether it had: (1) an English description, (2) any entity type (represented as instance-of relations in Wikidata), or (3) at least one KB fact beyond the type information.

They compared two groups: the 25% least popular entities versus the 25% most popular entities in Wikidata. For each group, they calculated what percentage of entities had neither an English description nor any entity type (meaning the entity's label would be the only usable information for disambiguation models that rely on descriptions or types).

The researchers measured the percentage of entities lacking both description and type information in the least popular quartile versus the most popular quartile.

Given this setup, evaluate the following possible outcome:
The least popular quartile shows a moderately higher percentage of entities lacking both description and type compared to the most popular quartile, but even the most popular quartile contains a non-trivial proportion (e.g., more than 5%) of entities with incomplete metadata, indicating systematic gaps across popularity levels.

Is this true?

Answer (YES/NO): NO